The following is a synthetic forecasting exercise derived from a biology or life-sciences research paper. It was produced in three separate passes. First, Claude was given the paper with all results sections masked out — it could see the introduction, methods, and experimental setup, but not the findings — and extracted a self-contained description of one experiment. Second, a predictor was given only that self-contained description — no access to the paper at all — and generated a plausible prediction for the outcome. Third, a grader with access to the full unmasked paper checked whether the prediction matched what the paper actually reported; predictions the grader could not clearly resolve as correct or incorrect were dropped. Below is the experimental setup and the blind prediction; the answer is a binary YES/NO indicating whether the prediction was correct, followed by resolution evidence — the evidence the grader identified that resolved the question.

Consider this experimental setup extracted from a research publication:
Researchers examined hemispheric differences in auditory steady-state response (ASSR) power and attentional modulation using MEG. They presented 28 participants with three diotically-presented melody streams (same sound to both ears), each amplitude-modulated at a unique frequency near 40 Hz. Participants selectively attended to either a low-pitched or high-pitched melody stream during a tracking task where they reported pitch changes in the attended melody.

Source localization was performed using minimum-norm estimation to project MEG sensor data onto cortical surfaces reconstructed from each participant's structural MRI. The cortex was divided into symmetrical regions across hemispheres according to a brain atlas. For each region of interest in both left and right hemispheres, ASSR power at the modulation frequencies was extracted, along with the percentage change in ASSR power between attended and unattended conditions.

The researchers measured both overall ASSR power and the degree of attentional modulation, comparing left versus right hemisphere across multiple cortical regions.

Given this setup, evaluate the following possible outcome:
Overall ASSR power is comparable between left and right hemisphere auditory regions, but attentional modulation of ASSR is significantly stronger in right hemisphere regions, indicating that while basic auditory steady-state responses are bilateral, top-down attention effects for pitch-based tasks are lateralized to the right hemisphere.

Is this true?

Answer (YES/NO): NO